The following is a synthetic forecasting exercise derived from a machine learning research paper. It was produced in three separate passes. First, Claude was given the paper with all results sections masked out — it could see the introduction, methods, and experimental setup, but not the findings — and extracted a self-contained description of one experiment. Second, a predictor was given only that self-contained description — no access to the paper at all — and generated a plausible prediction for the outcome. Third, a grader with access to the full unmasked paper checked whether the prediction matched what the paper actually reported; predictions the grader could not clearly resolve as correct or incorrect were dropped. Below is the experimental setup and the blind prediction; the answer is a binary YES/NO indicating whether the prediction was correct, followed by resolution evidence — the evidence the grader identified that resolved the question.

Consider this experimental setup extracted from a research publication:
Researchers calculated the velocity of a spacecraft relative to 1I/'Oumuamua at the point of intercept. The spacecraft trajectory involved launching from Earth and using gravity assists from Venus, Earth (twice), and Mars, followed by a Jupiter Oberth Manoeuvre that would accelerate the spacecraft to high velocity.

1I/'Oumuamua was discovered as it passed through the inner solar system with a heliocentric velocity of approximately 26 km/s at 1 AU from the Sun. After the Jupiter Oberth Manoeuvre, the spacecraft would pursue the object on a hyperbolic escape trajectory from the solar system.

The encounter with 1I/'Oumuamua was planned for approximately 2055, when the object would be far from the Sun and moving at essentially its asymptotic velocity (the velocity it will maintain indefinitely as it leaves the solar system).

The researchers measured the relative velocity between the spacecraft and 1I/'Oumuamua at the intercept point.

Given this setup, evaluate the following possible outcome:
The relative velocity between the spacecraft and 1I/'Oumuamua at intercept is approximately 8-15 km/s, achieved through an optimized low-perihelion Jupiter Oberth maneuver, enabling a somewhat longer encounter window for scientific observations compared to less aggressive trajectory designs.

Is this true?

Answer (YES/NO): NO